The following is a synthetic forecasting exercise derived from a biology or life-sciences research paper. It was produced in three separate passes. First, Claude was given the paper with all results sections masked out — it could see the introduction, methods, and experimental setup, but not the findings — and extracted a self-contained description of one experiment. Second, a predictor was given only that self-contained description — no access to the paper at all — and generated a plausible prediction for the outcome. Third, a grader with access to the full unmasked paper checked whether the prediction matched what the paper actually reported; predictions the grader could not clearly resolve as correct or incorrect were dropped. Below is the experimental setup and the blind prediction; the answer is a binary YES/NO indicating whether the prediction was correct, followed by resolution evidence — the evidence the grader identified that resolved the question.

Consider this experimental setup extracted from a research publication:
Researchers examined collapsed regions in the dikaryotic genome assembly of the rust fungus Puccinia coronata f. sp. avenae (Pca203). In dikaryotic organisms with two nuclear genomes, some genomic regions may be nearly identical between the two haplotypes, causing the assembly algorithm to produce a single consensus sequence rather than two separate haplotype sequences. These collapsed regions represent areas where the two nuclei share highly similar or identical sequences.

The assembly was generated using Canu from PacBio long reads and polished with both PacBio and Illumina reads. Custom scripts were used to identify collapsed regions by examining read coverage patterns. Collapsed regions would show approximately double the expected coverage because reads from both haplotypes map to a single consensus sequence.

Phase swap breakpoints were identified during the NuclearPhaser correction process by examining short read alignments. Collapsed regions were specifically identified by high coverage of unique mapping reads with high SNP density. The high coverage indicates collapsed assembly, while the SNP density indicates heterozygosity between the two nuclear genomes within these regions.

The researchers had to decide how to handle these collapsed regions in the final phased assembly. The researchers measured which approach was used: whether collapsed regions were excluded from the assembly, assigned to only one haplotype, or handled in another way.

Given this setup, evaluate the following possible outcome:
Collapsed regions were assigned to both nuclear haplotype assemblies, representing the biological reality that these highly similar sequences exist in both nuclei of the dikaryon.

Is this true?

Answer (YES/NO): YES